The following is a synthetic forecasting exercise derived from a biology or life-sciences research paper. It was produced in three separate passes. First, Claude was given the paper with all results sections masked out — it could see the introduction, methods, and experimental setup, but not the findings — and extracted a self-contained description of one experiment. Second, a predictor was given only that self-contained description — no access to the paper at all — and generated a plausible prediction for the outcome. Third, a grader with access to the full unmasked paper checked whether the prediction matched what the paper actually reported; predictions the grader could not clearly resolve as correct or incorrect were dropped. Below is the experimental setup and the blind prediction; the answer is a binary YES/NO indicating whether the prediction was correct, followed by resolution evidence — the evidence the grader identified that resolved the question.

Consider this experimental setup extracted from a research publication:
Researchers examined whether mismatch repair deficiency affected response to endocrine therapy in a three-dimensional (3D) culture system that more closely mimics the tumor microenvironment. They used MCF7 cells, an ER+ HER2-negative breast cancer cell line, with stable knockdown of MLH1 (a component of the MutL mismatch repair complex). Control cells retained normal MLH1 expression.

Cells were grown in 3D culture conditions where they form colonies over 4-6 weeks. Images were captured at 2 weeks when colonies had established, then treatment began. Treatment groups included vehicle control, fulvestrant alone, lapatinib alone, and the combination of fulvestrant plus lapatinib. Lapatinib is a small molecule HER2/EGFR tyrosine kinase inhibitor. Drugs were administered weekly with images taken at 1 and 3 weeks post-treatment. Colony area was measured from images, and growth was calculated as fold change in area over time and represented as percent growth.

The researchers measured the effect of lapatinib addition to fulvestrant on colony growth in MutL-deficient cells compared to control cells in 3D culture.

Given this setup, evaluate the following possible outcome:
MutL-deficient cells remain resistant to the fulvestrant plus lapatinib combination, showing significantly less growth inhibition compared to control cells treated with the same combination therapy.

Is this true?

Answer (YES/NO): NO